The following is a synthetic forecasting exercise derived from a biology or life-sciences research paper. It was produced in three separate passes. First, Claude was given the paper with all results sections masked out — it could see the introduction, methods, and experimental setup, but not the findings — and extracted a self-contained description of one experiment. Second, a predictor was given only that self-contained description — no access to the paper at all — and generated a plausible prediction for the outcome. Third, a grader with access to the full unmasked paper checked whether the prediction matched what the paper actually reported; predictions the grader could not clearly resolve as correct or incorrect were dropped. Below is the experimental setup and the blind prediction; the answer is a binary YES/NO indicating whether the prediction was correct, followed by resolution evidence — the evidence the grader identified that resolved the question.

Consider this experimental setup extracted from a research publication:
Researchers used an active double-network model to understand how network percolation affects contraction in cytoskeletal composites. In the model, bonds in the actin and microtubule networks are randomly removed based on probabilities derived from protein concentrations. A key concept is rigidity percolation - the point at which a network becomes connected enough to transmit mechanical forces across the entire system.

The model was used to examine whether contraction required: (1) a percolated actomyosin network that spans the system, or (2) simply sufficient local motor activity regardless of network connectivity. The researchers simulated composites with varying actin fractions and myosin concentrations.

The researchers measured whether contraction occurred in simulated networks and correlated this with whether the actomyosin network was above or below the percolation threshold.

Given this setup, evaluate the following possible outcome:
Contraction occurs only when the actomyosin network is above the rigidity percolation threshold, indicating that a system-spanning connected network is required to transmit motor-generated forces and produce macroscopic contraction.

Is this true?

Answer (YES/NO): YES